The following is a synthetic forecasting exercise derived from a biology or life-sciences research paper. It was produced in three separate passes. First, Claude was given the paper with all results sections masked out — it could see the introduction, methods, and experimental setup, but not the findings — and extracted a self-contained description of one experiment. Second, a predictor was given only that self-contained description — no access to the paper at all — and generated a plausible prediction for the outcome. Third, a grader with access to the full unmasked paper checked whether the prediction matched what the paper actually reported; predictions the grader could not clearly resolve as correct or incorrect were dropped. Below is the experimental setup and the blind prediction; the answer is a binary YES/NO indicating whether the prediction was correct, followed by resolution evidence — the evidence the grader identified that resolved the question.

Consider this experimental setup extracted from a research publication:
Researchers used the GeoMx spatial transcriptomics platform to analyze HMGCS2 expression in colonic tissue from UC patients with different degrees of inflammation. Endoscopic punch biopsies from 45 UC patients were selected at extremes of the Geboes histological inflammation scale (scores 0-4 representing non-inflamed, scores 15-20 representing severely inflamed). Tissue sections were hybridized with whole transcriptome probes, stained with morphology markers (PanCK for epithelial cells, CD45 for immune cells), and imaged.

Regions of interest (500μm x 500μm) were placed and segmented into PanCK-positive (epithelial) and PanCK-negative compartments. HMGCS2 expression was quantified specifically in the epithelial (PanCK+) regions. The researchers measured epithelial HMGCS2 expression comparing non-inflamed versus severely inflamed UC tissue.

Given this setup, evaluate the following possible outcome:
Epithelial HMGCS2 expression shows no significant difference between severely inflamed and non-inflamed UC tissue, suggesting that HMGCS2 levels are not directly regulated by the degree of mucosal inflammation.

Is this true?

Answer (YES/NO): NO